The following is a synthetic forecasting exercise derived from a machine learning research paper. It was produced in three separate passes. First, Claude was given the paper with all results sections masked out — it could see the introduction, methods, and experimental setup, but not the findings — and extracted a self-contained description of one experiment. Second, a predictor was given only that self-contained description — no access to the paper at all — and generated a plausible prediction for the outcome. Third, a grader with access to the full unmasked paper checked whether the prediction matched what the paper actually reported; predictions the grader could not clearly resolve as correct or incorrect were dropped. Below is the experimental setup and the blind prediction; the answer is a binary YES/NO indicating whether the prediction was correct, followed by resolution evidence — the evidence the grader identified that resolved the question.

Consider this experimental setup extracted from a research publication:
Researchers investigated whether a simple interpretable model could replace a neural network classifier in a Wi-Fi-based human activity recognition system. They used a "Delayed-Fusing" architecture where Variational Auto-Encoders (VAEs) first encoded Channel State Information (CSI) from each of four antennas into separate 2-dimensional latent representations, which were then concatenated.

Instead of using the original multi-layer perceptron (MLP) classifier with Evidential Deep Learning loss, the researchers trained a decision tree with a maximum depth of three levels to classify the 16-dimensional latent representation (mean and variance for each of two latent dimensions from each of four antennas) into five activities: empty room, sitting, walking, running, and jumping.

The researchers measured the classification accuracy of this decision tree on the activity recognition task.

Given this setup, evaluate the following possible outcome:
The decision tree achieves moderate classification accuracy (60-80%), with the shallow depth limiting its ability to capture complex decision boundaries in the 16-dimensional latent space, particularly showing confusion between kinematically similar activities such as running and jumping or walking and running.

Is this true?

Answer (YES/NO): NO